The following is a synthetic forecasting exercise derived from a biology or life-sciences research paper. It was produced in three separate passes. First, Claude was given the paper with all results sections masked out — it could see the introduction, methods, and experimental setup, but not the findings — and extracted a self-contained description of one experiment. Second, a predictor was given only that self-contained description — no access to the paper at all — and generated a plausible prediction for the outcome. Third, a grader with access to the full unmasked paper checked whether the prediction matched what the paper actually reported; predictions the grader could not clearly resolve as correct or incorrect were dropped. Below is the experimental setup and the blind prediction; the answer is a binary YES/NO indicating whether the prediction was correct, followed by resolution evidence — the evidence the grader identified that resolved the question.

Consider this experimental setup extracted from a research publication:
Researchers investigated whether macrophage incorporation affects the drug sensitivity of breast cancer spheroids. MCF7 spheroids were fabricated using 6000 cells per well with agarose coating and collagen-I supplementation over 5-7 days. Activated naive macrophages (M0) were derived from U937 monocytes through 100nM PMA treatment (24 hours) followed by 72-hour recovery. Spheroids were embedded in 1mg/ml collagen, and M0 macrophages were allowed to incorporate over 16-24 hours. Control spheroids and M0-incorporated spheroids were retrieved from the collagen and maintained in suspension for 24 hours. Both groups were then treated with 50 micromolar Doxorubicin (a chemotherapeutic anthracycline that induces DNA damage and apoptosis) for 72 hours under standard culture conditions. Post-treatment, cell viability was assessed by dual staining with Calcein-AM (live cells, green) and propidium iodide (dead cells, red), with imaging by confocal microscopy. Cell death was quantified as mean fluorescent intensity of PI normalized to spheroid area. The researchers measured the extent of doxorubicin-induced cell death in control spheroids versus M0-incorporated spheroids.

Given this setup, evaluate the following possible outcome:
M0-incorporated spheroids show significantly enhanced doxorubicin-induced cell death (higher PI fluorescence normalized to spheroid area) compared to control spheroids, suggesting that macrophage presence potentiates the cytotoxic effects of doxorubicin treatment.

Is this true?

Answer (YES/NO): NO